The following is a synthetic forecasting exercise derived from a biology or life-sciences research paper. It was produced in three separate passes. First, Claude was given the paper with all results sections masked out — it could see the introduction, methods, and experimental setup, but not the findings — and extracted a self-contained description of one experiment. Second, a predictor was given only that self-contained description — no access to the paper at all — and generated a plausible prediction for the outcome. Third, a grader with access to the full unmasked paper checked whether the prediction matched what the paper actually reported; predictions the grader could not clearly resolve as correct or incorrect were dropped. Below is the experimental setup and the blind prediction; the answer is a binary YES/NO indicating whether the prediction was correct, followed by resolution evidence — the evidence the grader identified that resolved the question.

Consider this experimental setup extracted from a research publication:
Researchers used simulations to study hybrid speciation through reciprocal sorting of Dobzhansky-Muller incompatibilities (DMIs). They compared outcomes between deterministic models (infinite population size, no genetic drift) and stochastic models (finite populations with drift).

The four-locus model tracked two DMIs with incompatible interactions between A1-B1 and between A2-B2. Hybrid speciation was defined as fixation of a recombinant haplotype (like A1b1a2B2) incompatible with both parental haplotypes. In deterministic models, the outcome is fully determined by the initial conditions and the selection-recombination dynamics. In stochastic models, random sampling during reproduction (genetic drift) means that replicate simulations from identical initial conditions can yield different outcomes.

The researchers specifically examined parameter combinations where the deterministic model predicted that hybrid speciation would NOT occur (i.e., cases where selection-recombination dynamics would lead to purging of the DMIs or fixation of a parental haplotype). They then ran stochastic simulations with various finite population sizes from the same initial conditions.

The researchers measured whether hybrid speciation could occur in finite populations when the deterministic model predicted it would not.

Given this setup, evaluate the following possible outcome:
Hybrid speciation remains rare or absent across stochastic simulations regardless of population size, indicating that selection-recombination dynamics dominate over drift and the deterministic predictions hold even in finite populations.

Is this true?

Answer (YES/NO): NO